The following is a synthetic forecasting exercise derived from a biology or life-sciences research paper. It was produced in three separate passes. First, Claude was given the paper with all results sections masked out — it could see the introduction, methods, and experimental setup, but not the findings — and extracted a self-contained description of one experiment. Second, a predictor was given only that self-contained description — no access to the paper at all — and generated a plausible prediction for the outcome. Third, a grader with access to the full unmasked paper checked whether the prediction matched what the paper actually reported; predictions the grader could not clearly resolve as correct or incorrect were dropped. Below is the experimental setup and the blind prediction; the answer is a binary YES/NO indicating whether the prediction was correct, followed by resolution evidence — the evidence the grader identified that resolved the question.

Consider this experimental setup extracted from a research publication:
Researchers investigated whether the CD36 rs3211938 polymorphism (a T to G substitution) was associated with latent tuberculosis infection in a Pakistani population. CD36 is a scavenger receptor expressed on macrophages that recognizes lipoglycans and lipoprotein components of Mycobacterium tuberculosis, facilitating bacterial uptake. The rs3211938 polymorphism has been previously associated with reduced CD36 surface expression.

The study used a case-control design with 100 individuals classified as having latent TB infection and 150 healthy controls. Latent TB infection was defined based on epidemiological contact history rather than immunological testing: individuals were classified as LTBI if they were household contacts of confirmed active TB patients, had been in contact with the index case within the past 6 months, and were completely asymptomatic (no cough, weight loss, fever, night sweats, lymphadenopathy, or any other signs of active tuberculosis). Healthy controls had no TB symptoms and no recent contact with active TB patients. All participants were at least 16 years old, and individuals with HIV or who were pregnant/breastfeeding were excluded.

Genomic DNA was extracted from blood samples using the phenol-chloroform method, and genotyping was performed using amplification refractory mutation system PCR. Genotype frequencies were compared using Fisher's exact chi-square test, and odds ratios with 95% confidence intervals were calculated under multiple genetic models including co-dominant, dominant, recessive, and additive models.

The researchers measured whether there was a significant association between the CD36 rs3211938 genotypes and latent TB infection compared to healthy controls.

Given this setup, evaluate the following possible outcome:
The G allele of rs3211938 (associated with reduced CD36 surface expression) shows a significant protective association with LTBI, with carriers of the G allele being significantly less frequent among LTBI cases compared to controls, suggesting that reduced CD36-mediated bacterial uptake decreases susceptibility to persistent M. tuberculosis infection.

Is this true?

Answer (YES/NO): NO